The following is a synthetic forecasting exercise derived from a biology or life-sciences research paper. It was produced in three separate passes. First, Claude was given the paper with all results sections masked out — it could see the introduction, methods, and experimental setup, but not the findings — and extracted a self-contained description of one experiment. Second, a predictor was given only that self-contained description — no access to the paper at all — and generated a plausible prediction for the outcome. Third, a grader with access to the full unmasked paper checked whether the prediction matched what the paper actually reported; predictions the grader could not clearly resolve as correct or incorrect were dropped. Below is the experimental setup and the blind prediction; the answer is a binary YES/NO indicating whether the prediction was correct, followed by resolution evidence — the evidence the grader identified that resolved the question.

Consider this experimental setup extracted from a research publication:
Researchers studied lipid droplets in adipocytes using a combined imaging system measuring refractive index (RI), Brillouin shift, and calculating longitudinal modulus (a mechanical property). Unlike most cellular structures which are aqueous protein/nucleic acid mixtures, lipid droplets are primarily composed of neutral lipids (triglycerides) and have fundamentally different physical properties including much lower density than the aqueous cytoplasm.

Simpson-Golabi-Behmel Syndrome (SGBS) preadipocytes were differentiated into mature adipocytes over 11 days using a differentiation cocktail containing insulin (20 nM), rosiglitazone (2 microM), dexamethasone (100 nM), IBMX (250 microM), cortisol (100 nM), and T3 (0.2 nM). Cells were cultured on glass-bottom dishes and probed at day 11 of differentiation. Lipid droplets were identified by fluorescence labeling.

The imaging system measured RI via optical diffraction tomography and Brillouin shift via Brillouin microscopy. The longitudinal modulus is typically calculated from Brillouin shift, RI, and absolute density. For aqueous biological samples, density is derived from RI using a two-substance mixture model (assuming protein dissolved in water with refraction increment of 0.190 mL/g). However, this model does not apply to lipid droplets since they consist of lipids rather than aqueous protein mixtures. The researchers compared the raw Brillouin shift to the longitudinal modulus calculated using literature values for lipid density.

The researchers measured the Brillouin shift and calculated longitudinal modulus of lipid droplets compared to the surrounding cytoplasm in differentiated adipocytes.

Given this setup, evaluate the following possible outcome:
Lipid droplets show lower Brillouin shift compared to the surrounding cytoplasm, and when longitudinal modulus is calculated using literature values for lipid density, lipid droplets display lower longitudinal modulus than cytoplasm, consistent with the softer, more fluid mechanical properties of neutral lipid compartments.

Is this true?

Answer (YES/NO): NO